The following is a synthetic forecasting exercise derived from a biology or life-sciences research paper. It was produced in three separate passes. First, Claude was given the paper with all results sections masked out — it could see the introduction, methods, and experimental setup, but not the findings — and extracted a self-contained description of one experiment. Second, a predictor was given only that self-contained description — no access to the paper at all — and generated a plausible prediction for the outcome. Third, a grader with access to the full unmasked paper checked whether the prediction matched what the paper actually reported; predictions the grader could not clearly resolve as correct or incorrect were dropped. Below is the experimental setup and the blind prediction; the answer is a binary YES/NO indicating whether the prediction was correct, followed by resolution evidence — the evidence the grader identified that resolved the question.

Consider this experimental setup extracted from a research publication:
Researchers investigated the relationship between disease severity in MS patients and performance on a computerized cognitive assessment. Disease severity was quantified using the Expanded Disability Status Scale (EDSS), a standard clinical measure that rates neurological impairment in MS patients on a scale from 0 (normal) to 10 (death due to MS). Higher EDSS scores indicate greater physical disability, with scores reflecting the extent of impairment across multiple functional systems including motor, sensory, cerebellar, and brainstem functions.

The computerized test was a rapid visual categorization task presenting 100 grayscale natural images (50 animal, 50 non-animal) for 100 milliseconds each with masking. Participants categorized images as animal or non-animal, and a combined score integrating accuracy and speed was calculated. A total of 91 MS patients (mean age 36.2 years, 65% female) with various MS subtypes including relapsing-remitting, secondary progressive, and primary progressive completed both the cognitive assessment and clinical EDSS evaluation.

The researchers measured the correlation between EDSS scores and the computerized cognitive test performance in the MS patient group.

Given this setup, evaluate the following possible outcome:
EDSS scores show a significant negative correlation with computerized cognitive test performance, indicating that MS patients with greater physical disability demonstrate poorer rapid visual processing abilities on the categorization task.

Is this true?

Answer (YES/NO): YES